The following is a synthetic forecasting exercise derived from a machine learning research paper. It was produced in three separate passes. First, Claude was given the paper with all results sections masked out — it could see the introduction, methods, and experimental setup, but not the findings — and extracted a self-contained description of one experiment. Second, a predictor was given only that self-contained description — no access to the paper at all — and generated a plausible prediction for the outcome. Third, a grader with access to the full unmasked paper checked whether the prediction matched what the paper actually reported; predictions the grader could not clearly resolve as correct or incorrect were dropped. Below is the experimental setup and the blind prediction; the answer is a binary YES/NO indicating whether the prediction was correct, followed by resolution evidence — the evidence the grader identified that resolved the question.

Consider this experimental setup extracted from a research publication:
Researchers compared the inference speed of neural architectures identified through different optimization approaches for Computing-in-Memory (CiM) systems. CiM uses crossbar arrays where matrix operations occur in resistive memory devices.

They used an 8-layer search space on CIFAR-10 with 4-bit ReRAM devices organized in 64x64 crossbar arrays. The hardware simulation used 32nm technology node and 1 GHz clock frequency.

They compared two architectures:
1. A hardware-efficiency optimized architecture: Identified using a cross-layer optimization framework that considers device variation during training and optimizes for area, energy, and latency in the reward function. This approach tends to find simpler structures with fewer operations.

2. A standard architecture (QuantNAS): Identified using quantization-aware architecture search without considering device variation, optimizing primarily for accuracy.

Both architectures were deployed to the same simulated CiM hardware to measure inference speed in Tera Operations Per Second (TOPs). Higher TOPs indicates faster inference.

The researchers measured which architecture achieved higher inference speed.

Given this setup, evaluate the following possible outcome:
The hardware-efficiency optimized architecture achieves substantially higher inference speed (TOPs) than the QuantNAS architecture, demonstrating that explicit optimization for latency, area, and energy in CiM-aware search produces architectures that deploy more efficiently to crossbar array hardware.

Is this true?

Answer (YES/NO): NO